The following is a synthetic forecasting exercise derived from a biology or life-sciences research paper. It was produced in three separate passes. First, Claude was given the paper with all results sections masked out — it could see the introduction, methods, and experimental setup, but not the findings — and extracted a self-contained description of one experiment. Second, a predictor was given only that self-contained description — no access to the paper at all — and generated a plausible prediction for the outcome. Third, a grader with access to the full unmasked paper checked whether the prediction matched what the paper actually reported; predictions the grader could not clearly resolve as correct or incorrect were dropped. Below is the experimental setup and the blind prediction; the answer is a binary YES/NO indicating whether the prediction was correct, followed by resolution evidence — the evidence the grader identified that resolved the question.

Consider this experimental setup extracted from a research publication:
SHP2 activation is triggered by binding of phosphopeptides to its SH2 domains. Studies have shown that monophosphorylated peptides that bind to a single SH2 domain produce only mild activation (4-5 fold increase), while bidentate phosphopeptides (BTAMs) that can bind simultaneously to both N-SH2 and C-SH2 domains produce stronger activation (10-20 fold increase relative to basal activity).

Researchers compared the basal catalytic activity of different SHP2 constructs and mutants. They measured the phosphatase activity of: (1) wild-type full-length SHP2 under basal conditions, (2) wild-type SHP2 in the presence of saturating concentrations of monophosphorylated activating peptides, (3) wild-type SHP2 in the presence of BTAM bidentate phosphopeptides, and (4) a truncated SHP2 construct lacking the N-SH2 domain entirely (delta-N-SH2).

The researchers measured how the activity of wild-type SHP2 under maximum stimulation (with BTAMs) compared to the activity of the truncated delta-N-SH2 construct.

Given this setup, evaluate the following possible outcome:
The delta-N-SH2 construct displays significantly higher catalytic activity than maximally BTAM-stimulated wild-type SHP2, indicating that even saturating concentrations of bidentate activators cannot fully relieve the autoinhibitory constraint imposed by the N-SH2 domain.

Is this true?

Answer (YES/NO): YES